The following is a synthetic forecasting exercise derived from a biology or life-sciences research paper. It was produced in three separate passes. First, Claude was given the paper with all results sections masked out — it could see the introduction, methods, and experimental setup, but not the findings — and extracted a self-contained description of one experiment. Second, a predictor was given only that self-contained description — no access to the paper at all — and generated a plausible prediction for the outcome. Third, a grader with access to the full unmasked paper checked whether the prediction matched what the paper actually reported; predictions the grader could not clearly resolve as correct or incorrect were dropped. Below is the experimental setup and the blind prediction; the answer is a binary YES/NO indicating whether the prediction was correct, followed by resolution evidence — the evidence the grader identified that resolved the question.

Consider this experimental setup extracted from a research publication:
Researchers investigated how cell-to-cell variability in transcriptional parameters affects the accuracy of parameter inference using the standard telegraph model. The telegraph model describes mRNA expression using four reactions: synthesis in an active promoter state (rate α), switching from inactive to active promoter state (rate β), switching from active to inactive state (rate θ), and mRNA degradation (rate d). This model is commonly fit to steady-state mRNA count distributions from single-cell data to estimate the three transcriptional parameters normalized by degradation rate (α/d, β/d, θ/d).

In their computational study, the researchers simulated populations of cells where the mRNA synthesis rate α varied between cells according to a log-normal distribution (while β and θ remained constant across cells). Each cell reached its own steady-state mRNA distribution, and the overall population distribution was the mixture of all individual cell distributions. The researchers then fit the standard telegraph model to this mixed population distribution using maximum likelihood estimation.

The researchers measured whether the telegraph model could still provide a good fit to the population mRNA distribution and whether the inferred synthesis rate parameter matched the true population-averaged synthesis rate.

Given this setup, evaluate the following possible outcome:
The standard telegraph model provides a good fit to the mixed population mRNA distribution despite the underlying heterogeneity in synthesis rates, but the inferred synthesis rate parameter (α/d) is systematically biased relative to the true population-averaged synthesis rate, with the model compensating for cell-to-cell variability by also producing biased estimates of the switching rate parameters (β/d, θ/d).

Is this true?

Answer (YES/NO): YES